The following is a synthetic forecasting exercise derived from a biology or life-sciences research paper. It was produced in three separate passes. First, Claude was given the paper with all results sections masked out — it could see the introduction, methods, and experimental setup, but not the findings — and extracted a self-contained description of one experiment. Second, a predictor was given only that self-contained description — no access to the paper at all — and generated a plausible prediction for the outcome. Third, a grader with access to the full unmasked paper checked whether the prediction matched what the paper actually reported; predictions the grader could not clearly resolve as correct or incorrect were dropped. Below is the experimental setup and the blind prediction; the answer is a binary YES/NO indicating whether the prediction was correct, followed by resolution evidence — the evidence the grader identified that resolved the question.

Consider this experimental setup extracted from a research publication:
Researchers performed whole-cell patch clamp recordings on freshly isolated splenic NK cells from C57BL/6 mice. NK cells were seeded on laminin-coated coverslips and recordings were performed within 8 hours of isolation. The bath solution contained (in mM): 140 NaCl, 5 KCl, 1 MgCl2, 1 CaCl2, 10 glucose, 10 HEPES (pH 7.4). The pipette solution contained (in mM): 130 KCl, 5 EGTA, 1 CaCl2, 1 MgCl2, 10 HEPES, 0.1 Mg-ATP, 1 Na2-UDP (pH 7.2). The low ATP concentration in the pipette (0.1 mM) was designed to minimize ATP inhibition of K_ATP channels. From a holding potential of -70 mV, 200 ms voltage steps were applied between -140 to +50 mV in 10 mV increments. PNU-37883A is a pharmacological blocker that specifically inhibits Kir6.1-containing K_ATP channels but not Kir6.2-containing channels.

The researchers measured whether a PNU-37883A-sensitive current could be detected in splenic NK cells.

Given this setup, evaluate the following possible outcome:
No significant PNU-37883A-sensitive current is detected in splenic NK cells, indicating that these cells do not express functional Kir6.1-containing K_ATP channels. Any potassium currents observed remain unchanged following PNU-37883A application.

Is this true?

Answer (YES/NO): NO